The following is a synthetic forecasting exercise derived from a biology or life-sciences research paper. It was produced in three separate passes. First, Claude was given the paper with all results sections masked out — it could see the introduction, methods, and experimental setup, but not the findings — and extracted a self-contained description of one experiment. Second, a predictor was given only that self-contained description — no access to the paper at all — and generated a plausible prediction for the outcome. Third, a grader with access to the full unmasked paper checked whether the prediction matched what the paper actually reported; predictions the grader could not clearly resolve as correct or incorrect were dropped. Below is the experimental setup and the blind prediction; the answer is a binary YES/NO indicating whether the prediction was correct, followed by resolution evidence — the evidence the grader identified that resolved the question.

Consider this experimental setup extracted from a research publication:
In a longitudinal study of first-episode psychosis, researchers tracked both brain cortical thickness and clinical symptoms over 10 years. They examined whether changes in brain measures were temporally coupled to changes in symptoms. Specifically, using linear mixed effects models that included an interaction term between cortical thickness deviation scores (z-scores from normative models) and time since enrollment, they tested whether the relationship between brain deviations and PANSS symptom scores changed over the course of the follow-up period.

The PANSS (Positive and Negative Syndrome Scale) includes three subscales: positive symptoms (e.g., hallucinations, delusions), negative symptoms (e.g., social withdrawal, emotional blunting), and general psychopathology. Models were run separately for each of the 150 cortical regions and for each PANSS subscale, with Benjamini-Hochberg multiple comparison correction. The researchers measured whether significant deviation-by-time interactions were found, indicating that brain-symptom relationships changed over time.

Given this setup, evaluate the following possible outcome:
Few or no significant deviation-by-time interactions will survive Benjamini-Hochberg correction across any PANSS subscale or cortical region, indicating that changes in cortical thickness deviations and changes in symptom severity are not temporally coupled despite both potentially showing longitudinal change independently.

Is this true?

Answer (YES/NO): YES